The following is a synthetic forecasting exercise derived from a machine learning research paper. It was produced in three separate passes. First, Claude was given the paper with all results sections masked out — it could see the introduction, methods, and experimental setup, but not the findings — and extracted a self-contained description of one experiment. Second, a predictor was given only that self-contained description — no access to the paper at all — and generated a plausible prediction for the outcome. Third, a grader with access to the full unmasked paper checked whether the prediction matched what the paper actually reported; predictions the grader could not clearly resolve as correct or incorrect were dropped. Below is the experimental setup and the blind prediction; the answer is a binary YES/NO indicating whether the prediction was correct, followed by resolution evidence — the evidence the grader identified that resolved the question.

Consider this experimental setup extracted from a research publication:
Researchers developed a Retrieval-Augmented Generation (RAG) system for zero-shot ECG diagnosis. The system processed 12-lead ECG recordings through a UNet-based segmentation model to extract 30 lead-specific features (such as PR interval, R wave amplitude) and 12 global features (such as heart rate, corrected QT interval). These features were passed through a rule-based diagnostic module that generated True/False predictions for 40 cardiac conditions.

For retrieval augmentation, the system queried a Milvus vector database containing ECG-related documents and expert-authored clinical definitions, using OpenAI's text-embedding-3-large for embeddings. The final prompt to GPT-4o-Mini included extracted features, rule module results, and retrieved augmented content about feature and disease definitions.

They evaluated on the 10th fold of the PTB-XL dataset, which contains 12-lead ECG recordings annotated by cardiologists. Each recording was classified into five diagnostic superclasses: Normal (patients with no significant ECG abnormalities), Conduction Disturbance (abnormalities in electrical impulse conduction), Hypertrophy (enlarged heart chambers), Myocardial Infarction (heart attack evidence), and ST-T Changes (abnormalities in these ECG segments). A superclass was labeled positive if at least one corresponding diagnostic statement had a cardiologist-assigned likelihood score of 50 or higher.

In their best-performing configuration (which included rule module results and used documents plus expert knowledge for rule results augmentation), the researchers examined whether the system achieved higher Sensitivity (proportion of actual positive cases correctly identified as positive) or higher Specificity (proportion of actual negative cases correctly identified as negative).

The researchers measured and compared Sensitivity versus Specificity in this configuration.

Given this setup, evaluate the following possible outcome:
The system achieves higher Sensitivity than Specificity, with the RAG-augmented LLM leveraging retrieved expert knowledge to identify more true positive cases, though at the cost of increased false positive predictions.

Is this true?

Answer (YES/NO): NO